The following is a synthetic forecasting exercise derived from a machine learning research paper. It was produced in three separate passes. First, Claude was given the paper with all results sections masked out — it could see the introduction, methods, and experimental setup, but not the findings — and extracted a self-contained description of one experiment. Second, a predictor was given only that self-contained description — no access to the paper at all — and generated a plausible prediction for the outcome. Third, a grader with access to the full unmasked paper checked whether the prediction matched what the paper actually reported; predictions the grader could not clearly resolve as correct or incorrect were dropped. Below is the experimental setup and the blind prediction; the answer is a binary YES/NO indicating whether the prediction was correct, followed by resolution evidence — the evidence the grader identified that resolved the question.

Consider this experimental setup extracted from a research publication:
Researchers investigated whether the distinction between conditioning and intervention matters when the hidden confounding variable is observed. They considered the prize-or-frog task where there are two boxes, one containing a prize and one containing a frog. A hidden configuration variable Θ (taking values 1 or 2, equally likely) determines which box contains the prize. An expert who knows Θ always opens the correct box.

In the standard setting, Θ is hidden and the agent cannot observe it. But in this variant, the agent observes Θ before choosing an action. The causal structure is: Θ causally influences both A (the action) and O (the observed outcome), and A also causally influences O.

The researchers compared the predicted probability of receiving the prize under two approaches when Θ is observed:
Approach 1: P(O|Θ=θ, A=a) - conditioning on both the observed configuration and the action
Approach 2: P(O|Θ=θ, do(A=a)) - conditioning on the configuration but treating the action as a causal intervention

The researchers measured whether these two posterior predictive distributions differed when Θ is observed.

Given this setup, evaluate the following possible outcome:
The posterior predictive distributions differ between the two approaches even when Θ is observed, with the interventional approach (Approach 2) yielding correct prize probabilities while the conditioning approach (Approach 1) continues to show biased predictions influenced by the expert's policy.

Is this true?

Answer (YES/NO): NO